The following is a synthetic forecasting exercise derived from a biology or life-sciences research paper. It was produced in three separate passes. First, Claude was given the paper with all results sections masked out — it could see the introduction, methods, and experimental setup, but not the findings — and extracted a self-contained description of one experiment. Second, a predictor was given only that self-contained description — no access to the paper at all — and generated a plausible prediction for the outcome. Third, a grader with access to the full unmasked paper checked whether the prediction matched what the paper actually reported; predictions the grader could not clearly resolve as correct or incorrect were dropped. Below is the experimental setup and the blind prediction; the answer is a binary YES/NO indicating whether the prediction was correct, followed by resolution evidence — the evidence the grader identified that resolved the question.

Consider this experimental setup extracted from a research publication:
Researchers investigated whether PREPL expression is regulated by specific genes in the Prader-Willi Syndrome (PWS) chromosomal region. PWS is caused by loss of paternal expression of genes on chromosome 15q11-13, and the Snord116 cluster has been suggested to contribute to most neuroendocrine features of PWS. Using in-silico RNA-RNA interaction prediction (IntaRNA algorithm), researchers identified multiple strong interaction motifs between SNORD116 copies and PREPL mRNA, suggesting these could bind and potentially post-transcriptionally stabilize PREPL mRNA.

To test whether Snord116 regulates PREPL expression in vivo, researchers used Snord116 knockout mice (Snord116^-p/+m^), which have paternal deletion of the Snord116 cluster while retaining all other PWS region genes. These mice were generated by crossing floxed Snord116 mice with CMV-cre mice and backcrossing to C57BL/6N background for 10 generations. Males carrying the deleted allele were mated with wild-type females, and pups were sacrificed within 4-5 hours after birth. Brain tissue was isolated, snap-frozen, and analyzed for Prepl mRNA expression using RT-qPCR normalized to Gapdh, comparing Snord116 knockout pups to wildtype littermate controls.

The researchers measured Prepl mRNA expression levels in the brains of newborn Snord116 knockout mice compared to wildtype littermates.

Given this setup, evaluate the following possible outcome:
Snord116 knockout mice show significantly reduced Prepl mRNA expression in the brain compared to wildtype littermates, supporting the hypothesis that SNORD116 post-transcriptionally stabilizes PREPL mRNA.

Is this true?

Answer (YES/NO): NO